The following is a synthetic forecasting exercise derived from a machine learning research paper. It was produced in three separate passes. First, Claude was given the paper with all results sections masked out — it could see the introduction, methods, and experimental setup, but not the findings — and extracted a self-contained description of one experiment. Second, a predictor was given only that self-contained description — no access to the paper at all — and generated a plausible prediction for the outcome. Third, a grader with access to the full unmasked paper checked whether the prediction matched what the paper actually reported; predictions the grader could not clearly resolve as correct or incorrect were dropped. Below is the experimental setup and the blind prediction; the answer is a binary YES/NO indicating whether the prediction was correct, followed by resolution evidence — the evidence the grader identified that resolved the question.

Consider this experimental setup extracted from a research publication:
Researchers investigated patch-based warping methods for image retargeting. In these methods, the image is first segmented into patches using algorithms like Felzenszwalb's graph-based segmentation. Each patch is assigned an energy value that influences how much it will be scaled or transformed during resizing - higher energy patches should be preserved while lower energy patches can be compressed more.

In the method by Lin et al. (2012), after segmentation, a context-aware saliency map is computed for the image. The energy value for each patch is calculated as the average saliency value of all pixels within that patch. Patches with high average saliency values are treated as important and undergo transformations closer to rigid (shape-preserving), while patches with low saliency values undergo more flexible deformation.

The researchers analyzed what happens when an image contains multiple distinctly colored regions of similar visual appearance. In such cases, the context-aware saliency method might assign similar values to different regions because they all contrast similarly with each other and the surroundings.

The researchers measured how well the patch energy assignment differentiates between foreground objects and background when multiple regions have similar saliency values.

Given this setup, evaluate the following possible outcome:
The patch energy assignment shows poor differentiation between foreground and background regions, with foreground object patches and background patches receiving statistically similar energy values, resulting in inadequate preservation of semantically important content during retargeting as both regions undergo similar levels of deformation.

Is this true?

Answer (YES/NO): NO